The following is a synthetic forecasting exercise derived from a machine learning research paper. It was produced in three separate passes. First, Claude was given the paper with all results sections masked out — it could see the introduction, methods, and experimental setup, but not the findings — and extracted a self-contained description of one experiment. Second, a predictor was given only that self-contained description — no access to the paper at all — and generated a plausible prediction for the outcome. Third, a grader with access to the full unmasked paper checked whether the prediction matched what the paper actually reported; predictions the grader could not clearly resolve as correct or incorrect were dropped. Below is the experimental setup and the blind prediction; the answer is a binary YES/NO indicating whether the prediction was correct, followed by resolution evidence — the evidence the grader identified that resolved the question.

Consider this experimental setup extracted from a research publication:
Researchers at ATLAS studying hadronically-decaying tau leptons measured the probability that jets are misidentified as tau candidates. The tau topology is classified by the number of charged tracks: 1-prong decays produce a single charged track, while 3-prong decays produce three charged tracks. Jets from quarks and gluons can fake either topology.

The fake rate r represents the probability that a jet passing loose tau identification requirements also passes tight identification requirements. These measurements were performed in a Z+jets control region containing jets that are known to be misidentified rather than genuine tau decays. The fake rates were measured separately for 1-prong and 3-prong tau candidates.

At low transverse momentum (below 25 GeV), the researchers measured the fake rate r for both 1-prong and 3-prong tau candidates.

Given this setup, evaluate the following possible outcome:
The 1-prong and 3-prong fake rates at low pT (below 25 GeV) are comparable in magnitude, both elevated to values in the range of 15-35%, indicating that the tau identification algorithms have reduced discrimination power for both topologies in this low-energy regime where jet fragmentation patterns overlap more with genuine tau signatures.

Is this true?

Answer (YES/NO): NO